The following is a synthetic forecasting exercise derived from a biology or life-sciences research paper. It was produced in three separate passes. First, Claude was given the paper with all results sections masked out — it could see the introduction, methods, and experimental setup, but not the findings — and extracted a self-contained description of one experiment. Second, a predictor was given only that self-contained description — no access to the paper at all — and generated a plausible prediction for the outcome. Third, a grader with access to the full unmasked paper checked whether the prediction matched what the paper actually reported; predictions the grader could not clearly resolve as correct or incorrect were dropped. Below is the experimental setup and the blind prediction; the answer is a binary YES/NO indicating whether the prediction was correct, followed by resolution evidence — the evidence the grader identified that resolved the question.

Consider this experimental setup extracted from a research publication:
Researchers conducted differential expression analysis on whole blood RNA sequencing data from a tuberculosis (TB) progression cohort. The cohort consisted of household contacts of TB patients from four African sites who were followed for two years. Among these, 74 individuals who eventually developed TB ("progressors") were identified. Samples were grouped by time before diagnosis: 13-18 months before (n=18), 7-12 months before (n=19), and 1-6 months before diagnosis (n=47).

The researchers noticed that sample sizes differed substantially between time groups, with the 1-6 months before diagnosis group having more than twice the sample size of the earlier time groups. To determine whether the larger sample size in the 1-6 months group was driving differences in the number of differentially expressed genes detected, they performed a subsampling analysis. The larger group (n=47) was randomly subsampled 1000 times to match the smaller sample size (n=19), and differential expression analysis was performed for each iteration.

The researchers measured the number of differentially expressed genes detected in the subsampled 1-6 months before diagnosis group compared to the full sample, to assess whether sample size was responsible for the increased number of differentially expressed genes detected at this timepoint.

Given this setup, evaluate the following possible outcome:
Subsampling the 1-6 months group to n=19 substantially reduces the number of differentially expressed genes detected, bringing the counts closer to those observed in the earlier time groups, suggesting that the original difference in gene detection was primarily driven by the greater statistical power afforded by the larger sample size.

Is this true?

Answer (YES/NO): NO